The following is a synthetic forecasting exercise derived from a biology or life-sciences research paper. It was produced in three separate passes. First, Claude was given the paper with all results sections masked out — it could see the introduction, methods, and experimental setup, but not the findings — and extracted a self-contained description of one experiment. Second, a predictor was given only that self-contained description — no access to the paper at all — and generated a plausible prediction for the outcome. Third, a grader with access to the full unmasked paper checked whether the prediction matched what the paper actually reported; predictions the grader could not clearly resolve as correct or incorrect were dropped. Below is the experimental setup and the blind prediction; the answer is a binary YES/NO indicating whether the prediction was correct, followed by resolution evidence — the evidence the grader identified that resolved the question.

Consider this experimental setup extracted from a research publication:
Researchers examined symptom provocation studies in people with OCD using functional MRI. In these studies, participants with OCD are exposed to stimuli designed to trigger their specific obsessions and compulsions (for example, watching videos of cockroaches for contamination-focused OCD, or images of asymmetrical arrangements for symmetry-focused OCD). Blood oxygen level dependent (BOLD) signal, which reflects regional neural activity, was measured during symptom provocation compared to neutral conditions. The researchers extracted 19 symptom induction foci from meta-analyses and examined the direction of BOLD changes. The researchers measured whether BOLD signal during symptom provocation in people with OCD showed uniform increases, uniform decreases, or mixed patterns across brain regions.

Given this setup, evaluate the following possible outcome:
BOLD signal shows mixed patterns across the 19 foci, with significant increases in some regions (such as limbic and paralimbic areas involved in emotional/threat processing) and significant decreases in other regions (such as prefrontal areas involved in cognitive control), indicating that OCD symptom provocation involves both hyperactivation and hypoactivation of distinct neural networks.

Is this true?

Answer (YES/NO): NO